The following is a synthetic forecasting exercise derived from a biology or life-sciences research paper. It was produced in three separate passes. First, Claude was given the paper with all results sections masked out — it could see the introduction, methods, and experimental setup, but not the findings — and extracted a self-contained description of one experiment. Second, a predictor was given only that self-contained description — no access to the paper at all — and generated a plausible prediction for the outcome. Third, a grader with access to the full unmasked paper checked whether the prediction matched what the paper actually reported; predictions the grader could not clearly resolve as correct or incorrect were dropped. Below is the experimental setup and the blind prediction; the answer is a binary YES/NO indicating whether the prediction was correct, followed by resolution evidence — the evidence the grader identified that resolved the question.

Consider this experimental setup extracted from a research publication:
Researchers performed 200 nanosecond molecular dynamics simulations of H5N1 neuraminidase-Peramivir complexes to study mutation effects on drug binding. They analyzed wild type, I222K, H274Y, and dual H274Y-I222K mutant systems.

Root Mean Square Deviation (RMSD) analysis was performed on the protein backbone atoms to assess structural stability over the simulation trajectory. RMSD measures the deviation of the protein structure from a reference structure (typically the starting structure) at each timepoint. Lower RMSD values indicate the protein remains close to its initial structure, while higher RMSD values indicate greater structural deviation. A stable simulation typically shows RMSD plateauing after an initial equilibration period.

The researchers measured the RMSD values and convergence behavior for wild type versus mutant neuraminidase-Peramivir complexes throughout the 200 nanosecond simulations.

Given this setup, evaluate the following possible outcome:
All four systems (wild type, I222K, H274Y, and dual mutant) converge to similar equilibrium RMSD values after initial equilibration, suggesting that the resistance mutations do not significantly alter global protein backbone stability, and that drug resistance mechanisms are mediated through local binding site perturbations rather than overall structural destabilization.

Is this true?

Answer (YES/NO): NO